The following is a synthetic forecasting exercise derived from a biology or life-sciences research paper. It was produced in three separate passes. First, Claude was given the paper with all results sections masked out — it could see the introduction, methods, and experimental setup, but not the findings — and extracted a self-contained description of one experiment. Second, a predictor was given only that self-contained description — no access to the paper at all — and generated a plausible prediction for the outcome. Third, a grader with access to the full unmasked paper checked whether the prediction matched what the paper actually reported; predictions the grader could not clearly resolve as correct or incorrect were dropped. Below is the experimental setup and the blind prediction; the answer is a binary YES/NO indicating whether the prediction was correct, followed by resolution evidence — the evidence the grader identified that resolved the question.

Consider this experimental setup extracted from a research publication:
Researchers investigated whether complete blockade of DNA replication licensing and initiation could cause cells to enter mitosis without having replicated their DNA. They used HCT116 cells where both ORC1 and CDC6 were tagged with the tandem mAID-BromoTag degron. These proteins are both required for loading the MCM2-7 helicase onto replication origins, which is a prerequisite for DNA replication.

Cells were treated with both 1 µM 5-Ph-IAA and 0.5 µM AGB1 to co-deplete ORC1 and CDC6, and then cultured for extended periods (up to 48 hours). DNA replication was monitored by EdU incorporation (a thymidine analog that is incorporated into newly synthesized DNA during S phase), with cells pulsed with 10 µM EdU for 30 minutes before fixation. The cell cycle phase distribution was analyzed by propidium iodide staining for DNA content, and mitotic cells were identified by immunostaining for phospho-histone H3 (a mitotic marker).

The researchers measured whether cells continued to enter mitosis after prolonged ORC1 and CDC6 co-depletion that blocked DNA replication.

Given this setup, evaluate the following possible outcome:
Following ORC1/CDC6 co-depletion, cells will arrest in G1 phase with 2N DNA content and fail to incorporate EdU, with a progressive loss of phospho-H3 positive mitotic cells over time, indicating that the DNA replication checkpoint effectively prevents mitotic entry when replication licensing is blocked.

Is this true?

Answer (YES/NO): NO